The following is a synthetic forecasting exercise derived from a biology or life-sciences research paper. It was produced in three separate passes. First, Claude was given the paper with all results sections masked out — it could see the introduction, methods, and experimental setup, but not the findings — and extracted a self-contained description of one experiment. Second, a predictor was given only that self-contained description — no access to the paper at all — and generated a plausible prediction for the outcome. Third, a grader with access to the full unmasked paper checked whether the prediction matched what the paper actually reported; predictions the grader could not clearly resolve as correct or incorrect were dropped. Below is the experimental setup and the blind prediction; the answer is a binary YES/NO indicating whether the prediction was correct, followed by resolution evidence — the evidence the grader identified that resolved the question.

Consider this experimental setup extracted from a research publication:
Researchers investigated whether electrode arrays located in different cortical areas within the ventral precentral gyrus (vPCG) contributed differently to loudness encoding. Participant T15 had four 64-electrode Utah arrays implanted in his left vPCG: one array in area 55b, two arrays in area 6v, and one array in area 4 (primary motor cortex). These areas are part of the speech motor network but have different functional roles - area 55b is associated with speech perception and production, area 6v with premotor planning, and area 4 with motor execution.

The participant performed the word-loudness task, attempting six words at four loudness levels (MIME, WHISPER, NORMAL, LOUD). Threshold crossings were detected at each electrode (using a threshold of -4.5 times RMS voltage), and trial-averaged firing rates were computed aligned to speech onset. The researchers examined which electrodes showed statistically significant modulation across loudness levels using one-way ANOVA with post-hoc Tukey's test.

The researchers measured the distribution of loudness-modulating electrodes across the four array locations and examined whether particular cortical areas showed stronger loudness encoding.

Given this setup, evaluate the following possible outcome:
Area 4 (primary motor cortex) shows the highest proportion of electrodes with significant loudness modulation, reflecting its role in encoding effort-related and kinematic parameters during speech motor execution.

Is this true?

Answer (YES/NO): NO